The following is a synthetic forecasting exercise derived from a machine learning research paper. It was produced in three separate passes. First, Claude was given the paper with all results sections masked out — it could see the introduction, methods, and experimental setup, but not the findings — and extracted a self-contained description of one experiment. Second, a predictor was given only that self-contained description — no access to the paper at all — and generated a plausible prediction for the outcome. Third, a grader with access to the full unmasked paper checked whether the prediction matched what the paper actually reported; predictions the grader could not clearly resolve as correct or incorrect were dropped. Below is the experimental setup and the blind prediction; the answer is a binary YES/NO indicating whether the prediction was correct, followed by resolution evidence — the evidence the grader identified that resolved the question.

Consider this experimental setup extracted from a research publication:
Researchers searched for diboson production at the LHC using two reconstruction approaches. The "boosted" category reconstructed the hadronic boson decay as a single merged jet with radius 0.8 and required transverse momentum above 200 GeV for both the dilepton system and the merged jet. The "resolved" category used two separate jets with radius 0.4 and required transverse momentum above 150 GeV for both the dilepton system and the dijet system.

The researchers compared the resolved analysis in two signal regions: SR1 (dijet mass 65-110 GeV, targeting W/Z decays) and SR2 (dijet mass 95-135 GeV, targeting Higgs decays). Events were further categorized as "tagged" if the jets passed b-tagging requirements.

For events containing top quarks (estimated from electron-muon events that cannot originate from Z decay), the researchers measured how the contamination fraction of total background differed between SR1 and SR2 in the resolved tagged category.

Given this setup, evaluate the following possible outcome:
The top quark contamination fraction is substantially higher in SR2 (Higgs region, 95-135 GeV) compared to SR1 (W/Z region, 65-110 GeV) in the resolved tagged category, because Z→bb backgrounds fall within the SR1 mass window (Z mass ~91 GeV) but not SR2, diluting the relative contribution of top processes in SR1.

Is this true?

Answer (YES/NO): NO